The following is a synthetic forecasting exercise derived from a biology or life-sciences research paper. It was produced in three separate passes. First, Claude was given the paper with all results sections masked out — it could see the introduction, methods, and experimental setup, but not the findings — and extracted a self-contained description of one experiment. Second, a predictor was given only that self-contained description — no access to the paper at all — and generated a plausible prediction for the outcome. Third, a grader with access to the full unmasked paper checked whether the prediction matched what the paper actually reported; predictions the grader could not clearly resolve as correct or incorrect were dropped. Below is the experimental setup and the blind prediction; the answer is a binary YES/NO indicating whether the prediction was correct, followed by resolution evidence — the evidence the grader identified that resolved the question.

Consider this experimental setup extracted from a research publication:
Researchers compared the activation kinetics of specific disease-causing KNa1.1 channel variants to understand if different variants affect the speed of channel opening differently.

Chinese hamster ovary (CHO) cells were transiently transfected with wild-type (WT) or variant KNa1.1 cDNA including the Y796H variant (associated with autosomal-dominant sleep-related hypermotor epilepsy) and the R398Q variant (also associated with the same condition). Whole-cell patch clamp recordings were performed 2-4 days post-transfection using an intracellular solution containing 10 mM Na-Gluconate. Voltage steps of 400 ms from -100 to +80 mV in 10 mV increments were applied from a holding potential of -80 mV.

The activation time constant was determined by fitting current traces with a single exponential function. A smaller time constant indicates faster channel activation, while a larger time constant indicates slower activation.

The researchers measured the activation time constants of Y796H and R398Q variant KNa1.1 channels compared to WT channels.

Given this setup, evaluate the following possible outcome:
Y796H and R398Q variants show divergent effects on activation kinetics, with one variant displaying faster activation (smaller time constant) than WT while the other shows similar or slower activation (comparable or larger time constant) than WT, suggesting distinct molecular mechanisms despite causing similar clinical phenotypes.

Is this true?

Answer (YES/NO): YES